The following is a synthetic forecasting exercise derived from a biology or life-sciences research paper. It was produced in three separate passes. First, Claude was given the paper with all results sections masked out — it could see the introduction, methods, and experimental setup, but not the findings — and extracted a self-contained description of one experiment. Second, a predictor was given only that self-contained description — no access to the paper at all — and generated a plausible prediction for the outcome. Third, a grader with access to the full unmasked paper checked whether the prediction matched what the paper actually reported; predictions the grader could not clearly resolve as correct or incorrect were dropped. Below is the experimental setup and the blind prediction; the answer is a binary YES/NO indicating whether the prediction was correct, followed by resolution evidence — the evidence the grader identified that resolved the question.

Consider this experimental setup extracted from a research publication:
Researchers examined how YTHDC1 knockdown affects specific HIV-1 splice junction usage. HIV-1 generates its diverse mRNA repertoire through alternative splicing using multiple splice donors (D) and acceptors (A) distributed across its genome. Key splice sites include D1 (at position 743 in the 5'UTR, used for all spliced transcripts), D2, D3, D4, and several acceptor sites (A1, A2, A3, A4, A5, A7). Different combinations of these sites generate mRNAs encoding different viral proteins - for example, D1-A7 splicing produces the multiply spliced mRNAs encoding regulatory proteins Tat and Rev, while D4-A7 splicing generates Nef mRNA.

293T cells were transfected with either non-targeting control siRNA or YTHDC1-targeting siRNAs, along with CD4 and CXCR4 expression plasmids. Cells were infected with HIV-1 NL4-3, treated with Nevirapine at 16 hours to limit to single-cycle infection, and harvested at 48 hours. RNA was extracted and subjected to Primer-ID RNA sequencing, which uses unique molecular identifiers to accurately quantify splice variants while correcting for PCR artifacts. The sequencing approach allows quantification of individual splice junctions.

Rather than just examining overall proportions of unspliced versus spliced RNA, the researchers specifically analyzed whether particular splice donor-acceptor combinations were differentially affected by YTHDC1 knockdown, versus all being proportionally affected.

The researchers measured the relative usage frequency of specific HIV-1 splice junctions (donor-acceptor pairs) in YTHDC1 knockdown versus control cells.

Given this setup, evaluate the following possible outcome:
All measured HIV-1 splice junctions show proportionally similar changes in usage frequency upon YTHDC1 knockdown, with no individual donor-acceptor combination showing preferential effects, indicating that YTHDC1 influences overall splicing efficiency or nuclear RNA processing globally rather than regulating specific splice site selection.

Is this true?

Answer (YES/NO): NO